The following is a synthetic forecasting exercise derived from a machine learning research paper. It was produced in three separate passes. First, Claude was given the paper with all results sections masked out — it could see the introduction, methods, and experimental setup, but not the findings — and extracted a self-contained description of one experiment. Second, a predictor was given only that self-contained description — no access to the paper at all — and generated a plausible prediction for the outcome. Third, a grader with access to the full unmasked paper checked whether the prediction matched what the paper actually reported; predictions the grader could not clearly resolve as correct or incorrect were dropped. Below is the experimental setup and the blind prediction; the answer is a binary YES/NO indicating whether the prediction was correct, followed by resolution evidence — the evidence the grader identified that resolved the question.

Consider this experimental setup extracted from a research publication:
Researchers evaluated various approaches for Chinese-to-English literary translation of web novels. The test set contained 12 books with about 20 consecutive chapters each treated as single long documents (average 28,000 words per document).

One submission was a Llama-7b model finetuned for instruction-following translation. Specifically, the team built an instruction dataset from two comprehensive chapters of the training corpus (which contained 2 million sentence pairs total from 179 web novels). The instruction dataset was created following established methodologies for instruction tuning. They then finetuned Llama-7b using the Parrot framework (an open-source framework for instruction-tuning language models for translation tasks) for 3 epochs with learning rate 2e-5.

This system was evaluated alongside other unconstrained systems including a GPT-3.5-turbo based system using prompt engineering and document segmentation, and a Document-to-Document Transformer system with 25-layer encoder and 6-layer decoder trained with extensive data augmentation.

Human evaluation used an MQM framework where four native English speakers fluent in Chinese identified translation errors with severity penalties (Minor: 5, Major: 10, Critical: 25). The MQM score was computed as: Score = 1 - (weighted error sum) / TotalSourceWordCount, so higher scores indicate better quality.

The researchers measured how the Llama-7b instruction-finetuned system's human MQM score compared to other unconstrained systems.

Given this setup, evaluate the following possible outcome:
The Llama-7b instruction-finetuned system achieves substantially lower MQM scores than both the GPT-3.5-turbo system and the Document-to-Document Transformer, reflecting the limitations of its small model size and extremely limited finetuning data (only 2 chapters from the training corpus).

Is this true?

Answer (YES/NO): YES